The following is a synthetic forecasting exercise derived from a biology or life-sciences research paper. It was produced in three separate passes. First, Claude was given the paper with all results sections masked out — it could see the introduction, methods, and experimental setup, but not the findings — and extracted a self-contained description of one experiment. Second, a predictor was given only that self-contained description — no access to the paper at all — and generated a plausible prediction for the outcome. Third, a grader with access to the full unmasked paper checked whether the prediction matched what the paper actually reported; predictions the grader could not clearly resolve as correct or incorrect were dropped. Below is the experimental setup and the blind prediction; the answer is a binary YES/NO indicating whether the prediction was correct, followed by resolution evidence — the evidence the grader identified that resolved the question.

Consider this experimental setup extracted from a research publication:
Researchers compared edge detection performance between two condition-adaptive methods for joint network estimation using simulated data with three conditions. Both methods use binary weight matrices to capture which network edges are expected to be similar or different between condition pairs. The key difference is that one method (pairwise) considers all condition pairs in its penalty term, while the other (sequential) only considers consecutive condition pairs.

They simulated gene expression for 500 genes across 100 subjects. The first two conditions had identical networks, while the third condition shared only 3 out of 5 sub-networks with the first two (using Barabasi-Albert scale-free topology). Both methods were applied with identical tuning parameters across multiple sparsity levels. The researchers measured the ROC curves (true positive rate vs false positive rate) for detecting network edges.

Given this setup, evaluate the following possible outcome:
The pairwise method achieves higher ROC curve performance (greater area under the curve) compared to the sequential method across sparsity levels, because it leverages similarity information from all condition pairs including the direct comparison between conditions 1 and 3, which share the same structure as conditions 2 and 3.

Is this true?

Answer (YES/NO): NO